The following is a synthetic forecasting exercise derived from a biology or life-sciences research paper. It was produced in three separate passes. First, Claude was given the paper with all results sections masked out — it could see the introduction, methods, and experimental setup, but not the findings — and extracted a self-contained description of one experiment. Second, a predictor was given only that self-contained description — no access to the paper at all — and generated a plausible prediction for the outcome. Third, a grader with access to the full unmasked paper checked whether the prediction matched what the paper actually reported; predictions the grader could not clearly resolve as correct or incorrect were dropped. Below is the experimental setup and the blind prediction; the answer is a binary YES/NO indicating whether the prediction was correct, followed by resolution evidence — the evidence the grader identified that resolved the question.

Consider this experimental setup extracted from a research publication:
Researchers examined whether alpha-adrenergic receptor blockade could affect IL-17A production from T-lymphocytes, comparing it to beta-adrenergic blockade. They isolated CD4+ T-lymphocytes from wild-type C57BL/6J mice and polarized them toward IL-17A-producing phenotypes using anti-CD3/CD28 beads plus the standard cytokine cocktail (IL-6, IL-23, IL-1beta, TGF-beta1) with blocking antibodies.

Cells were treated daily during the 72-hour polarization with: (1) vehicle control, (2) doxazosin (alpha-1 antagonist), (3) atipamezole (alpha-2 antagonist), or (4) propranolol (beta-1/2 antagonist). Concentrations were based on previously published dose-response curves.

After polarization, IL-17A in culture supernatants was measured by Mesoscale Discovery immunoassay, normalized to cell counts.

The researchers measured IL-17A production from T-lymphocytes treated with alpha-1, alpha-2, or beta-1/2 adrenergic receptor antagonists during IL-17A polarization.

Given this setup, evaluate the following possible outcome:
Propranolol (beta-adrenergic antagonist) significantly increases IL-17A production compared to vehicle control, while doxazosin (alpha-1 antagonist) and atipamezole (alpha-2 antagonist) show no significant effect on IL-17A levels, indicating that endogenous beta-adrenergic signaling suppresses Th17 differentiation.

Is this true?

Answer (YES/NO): NO